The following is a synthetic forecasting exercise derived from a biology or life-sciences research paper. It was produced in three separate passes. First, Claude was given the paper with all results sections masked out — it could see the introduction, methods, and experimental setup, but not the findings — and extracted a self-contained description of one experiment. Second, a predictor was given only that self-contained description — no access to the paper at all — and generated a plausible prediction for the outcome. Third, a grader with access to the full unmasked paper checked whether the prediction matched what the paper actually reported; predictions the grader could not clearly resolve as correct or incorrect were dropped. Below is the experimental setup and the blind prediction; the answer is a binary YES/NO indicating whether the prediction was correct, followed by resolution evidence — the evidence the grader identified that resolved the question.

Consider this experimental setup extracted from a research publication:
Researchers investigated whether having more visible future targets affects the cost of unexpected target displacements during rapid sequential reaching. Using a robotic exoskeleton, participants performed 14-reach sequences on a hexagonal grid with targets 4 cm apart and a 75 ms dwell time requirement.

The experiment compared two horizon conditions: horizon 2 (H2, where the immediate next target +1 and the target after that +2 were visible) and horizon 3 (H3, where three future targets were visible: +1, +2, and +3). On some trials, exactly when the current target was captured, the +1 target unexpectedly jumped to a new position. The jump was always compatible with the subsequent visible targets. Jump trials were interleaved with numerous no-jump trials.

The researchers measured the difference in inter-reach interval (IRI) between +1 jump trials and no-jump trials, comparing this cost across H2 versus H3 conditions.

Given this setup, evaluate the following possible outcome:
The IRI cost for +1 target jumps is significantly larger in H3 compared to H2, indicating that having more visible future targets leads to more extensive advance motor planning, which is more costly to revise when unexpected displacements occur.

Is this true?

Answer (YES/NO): YES